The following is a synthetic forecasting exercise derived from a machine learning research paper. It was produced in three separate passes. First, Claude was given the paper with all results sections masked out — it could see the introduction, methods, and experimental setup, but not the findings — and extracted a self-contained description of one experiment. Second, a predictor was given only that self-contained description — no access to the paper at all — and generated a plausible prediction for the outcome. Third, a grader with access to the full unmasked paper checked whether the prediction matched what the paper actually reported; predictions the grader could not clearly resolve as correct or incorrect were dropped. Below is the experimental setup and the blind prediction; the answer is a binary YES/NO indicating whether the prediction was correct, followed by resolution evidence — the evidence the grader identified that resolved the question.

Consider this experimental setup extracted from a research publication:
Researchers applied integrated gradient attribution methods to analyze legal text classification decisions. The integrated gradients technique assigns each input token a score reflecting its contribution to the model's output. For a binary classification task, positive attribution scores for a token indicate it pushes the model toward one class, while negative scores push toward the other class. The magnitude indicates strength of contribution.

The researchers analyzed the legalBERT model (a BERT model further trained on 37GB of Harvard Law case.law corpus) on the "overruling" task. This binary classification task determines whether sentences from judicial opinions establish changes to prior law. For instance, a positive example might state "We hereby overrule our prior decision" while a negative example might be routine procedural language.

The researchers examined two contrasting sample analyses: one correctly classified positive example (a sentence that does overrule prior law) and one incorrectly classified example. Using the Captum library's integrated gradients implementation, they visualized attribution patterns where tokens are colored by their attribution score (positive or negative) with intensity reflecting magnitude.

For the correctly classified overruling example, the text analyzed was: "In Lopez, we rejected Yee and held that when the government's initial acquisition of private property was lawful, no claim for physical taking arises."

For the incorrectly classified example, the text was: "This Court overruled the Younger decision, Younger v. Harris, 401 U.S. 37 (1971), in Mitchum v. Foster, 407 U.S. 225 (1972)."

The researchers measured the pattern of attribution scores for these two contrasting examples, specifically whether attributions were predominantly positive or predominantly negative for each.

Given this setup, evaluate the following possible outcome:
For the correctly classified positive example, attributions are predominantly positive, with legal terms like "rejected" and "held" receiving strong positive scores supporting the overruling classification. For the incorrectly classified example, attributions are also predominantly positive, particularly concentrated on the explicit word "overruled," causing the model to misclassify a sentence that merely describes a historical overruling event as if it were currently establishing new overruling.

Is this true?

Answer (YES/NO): NO